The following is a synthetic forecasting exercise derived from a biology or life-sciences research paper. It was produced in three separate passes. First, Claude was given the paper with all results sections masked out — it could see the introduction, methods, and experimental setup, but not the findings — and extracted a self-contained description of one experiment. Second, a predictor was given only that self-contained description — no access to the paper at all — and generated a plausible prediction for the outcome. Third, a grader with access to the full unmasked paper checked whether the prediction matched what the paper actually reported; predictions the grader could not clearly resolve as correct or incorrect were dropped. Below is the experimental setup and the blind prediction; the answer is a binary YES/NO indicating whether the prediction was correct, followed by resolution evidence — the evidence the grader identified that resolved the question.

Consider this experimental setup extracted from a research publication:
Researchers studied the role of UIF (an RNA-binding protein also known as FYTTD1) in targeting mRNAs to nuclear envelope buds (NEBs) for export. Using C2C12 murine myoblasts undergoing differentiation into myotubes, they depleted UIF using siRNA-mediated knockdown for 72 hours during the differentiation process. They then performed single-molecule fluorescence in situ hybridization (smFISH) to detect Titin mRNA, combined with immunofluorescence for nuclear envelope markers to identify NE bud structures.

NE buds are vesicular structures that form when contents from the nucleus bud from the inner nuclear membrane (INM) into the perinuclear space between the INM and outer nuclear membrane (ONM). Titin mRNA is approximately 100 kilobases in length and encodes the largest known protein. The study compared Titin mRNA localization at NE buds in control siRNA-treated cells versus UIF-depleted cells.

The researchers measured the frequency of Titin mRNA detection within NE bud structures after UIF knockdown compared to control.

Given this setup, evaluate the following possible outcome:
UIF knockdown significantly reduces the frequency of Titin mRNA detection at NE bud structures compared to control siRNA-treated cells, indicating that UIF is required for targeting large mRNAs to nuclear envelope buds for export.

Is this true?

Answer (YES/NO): YES